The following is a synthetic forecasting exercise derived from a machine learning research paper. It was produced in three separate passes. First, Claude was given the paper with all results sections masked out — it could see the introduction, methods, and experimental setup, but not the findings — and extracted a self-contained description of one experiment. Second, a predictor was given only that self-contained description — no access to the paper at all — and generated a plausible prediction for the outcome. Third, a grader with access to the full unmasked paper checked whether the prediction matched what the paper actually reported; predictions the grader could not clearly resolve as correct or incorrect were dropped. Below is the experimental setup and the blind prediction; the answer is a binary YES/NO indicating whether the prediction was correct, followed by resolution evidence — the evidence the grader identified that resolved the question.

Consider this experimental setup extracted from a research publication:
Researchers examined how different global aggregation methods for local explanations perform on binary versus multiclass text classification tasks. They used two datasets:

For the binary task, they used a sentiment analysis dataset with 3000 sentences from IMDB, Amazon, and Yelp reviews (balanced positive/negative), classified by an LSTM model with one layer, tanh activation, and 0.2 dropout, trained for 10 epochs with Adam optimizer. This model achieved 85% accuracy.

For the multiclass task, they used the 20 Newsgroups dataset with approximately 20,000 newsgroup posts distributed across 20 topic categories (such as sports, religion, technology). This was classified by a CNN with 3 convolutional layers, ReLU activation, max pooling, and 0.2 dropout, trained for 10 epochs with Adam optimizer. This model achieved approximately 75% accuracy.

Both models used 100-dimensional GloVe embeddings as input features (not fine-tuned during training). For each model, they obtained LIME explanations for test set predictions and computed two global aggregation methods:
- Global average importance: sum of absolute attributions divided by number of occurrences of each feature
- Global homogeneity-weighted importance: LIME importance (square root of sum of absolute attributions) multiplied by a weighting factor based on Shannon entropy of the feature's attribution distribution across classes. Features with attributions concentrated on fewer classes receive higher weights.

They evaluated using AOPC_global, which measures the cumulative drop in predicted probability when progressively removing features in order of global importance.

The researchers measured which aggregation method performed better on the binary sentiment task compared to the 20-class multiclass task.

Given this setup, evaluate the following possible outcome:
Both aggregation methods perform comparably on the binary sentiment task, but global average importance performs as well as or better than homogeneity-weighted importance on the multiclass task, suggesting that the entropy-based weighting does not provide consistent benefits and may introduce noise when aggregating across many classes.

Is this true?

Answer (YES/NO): NO